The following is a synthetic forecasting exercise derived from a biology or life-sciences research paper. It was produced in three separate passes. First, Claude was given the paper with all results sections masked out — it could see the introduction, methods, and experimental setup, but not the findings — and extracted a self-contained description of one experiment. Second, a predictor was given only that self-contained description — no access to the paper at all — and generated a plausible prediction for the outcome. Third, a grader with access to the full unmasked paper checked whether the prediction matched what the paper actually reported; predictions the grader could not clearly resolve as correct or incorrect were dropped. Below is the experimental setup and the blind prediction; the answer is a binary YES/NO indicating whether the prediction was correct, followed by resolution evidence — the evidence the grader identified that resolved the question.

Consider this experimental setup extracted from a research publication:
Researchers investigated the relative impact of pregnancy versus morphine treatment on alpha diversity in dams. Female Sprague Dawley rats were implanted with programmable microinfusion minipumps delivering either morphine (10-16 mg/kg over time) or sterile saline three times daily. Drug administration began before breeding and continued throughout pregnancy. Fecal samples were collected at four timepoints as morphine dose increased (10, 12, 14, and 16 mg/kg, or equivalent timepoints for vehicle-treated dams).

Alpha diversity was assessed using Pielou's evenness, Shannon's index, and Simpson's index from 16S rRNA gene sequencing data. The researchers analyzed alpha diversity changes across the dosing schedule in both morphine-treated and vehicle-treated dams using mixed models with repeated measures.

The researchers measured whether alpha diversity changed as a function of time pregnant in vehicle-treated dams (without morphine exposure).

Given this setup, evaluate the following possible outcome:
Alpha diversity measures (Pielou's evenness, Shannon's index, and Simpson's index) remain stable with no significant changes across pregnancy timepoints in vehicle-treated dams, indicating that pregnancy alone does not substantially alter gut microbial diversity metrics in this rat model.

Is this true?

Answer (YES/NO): NO